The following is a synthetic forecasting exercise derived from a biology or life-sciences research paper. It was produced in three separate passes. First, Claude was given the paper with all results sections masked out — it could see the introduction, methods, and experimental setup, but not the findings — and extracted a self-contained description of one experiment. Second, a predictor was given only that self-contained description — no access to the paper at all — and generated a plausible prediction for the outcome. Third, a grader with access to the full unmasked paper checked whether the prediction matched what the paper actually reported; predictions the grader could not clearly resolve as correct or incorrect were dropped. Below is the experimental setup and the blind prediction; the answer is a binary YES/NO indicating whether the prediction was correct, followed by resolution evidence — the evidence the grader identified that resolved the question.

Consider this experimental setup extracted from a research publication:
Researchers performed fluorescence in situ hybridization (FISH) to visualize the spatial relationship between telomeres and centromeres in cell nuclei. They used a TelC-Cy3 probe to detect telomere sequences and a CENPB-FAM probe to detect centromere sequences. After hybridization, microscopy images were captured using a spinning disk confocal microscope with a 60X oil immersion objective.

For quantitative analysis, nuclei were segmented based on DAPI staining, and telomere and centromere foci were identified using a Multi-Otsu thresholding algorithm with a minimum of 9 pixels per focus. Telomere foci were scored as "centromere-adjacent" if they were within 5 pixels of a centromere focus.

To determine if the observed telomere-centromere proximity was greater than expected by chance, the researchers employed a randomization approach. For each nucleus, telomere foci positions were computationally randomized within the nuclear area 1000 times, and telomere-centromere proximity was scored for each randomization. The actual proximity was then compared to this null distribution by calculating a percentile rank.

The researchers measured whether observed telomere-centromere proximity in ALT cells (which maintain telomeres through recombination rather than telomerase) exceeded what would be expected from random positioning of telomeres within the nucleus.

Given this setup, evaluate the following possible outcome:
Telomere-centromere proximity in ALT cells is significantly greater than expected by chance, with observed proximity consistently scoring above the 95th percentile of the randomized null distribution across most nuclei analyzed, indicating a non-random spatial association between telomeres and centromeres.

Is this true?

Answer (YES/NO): NO